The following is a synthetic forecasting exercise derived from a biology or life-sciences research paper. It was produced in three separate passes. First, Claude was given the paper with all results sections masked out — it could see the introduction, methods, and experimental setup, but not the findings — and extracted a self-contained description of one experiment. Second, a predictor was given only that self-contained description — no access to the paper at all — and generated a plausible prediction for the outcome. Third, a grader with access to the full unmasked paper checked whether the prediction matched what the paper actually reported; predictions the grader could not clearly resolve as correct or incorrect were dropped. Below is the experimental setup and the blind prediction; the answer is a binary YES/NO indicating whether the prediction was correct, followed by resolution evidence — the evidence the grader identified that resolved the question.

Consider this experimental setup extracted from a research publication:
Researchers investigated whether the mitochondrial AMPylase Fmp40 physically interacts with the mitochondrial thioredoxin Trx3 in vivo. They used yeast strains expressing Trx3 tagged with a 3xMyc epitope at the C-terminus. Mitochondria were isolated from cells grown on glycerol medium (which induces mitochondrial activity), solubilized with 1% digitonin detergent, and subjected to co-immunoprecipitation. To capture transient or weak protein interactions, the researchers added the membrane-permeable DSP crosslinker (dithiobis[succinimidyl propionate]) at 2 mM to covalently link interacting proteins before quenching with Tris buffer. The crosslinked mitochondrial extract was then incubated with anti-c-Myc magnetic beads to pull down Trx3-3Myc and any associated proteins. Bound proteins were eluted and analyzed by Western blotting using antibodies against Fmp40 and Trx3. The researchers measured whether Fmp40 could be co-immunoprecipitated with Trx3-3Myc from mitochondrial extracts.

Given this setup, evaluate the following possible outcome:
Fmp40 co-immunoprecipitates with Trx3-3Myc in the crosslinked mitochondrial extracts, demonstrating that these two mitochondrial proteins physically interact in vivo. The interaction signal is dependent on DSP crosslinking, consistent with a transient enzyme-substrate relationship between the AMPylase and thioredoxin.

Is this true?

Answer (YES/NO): NO